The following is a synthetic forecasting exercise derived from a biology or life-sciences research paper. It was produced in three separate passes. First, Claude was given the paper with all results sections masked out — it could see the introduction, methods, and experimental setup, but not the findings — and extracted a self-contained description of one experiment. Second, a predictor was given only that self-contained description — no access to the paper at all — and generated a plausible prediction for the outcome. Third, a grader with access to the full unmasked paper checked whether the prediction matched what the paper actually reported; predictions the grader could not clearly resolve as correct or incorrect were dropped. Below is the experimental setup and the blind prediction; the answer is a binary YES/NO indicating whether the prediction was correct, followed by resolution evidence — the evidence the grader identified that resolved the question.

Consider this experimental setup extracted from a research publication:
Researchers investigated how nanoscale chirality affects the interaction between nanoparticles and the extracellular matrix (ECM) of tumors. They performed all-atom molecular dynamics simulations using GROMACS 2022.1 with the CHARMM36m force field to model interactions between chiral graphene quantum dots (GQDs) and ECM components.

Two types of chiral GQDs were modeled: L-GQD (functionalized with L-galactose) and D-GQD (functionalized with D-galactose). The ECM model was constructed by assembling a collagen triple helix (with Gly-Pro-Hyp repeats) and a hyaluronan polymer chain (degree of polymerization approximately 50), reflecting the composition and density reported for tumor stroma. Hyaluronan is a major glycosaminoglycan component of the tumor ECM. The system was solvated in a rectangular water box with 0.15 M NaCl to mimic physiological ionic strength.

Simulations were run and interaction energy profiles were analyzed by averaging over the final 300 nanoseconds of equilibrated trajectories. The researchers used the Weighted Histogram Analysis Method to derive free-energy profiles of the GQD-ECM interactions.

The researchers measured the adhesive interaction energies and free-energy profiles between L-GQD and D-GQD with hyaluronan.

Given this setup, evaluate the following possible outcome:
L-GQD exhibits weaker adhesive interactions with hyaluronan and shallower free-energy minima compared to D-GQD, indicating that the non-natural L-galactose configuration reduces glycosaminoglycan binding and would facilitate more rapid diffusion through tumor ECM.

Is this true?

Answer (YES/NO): YES